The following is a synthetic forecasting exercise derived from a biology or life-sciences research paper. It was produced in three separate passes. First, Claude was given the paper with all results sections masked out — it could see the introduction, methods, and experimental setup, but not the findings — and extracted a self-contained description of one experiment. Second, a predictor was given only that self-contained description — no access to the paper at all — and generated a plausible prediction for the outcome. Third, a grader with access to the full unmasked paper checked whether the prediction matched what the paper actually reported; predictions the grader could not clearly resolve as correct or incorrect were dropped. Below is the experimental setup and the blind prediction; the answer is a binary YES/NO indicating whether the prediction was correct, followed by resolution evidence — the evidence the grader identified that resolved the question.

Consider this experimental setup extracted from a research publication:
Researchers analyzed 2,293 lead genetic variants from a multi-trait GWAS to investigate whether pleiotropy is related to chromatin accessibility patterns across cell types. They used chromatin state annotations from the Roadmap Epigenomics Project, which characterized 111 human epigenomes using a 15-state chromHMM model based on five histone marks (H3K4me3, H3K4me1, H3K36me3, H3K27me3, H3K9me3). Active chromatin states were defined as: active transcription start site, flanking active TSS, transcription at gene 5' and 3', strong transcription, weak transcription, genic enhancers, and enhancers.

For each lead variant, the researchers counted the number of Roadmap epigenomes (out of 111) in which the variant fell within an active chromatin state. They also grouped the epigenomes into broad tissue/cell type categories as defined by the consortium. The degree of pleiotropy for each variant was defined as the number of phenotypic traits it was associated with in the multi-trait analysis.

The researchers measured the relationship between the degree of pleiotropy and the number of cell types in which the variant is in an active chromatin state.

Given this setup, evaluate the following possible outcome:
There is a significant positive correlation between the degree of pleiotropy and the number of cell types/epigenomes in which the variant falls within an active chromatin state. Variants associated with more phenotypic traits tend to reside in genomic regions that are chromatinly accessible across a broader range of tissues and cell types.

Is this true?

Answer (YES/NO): YES